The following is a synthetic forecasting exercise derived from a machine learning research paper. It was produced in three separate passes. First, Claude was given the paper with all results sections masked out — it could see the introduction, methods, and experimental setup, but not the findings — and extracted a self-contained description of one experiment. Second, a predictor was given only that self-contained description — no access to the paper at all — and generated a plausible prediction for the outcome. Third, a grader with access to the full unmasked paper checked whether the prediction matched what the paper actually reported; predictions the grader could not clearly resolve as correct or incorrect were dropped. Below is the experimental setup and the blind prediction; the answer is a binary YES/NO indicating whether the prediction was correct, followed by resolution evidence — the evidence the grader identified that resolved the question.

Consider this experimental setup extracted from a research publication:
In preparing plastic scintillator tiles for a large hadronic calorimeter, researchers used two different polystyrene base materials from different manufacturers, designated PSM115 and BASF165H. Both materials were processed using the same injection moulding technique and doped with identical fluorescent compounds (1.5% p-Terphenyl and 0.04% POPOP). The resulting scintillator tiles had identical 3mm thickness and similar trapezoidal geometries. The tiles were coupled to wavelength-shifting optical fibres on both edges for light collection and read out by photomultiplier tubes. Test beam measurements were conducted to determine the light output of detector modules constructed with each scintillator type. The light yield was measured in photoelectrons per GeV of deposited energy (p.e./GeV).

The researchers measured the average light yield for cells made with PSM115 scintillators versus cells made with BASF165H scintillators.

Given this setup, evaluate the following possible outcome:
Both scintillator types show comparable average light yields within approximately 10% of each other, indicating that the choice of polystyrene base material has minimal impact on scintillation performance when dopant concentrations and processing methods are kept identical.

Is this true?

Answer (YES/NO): NO